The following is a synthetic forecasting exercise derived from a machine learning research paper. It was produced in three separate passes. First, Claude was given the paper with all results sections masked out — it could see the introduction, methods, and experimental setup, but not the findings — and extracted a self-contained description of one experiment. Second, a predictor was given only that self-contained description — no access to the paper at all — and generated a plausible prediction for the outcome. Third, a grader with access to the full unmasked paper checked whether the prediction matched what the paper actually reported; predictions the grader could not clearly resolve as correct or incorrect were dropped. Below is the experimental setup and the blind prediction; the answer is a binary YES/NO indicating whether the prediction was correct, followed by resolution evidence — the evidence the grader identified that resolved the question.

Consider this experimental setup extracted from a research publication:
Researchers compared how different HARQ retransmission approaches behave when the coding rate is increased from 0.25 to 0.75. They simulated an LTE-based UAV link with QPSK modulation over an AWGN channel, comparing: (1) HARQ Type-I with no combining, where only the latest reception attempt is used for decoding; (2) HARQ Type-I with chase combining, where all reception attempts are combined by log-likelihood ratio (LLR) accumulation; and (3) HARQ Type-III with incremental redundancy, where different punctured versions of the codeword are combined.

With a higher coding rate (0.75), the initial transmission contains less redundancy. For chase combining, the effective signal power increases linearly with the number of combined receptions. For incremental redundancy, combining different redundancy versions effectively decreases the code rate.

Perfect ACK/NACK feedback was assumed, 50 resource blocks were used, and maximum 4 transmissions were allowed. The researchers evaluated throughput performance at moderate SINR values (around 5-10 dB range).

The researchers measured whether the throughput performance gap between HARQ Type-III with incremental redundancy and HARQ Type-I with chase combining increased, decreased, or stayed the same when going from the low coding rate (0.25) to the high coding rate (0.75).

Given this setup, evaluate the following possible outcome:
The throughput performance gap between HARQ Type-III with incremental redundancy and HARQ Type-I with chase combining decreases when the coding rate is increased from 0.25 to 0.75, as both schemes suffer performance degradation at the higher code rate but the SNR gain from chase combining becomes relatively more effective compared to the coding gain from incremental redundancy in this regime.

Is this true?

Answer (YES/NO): NO